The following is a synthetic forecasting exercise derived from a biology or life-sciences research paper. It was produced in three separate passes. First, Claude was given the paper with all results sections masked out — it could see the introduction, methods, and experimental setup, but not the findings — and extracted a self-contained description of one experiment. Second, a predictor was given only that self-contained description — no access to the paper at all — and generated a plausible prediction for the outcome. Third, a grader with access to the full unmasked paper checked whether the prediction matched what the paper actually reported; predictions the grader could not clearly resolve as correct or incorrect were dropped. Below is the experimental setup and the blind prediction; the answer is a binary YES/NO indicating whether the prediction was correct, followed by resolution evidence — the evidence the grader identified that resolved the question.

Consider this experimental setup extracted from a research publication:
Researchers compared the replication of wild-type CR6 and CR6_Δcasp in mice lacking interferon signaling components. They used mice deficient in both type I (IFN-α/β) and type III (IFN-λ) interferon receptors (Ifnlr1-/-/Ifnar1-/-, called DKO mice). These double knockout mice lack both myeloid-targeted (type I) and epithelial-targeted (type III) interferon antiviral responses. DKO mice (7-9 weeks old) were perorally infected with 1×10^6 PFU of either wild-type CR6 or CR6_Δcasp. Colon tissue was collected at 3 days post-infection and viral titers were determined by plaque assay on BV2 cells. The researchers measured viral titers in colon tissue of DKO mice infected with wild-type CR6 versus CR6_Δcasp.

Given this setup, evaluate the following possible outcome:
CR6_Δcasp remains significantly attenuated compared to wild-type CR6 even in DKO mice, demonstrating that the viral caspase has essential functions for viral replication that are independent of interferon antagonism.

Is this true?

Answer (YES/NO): YES